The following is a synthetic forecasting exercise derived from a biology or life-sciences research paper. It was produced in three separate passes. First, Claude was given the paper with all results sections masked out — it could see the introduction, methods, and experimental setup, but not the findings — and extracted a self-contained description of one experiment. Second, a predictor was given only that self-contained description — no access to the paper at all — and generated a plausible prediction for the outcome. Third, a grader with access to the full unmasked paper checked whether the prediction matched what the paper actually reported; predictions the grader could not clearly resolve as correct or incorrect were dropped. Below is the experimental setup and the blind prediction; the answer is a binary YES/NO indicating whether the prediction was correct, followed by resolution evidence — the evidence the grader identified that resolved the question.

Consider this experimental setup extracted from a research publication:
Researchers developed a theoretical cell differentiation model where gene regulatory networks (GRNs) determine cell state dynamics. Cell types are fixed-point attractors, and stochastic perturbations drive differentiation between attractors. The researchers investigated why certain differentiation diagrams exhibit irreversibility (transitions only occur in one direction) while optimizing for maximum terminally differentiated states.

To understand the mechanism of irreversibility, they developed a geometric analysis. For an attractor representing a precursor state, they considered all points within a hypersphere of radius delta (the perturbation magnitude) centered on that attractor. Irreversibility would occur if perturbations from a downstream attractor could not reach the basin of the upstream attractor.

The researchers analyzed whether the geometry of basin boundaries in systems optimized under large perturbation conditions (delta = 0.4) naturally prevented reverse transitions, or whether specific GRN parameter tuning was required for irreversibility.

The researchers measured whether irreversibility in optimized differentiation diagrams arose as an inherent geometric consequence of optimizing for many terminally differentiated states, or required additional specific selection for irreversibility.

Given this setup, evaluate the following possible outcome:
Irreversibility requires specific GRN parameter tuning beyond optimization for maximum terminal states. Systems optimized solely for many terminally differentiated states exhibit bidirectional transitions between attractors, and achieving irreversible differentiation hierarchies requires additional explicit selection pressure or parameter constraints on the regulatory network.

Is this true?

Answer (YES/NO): NO